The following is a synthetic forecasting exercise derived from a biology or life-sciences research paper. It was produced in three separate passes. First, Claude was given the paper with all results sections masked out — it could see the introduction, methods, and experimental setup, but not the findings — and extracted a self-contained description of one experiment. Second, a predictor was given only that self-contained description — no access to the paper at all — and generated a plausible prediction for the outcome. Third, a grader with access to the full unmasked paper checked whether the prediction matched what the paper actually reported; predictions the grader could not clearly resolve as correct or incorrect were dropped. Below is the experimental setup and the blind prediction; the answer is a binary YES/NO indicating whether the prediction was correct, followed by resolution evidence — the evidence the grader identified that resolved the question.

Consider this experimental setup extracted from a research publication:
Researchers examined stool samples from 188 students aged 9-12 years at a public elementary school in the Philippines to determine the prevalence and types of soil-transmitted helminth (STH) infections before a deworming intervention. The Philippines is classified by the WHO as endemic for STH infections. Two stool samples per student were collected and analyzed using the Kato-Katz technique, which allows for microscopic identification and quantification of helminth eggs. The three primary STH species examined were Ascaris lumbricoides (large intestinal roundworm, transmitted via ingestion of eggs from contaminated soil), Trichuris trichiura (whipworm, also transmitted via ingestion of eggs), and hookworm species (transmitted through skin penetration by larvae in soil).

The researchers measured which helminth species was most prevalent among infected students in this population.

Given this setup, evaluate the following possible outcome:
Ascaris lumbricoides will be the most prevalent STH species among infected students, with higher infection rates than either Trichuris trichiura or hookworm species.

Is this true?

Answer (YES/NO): YES